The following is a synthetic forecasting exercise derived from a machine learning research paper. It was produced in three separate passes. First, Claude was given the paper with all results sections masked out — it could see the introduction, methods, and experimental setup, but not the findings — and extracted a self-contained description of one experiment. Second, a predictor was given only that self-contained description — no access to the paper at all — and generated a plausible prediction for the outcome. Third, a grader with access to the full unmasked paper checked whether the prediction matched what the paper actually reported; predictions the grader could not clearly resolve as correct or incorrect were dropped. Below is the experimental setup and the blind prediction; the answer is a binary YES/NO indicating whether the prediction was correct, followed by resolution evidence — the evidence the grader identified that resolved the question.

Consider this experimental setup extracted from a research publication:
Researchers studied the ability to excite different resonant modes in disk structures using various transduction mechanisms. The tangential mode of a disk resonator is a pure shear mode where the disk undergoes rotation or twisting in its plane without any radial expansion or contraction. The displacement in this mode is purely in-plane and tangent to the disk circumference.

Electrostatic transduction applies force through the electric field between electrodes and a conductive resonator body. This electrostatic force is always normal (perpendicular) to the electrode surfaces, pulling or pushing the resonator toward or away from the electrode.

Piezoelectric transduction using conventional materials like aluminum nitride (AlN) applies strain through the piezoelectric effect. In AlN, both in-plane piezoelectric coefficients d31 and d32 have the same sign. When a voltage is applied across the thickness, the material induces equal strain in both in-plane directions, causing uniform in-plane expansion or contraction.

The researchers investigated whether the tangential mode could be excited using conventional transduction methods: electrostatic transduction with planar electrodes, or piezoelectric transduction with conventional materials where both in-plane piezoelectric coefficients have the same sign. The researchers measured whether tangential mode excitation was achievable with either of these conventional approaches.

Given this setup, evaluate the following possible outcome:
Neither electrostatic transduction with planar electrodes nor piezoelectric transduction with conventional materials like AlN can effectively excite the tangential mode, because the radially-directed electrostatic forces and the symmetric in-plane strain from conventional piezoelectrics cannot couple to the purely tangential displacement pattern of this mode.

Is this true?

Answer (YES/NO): YES